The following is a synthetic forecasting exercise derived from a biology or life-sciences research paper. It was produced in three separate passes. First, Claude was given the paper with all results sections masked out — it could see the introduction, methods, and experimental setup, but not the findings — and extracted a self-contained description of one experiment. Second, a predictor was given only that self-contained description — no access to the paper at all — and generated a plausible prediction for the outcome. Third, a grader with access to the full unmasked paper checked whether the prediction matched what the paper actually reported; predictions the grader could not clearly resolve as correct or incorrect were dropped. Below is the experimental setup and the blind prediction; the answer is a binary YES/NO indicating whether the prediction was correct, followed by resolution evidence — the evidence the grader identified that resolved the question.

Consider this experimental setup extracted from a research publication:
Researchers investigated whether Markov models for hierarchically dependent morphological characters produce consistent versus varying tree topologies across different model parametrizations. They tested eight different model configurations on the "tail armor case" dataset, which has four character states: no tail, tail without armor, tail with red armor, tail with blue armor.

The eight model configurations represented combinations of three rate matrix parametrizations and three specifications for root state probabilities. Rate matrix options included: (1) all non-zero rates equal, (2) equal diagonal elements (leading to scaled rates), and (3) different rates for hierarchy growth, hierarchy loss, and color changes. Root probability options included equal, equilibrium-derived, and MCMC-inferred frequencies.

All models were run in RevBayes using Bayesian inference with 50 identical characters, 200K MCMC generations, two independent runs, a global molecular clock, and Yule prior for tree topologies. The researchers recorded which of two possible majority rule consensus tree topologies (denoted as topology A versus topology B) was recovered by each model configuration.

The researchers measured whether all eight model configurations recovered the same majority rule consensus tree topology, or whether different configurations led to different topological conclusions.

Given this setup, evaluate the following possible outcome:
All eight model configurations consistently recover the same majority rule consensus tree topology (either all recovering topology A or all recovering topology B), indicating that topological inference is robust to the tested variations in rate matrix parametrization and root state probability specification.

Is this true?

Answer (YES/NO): NO